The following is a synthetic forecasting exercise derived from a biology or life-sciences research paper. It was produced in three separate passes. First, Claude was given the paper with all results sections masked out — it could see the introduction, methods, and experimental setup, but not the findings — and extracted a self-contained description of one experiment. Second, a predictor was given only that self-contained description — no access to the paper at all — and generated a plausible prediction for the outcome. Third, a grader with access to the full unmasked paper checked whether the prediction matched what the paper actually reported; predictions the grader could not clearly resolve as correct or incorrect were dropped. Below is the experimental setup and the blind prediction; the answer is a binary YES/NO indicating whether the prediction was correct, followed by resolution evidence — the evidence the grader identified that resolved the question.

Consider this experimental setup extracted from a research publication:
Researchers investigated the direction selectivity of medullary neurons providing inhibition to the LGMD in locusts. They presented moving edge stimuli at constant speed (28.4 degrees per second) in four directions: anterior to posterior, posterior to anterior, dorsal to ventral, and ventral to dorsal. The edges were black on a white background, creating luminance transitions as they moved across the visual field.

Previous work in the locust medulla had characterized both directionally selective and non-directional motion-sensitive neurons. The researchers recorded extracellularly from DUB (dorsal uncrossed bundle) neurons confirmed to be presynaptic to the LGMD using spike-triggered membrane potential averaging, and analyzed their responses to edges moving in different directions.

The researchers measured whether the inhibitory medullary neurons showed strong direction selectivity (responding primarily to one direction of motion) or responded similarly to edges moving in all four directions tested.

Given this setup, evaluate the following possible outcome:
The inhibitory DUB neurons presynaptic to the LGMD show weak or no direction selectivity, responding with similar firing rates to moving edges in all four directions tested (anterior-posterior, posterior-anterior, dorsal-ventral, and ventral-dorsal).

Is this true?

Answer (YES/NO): YES